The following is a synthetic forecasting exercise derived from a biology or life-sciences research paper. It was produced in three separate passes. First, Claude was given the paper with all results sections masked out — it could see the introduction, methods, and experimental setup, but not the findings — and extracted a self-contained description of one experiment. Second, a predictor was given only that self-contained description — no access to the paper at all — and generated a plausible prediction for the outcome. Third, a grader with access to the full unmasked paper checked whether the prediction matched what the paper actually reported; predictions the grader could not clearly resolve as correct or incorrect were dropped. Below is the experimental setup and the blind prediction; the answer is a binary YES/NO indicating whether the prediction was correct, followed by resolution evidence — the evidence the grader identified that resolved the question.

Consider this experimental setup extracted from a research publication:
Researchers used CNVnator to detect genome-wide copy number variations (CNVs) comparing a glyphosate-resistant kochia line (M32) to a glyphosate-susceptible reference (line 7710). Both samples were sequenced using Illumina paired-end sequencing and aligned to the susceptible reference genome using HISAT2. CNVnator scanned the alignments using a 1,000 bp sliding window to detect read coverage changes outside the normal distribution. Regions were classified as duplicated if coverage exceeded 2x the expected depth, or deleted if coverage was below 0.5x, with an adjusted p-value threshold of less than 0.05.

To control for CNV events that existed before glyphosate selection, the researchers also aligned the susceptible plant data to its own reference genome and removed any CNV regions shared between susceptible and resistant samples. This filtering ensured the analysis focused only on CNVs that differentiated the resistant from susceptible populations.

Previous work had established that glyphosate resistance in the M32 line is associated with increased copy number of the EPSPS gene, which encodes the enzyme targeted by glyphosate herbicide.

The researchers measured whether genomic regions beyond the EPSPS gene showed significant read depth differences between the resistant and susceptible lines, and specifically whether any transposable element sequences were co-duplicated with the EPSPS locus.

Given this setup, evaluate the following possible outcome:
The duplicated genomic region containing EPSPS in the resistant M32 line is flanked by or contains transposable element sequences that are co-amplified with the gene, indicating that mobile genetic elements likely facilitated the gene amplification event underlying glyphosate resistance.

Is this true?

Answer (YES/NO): YES